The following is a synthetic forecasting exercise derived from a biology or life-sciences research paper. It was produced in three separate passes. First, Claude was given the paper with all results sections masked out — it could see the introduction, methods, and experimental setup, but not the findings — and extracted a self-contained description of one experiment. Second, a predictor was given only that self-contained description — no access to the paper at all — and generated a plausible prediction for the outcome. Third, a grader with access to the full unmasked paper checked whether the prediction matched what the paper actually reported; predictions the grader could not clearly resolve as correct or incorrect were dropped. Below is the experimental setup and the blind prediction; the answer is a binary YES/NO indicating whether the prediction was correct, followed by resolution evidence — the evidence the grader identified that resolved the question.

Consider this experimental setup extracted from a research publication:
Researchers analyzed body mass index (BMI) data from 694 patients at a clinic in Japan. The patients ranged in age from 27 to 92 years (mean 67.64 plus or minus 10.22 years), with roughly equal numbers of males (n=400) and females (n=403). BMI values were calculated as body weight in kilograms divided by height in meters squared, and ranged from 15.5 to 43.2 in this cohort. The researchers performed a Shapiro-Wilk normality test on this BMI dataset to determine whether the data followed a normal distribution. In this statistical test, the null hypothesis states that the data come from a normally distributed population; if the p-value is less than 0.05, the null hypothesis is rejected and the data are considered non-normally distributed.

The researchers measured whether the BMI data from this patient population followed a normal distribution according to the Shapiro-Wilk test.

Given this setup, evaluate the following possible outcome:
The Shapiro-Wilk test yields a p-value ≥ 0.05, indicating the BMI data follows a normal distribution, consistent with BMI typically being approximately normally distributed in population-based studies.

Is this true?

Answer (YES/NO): NO